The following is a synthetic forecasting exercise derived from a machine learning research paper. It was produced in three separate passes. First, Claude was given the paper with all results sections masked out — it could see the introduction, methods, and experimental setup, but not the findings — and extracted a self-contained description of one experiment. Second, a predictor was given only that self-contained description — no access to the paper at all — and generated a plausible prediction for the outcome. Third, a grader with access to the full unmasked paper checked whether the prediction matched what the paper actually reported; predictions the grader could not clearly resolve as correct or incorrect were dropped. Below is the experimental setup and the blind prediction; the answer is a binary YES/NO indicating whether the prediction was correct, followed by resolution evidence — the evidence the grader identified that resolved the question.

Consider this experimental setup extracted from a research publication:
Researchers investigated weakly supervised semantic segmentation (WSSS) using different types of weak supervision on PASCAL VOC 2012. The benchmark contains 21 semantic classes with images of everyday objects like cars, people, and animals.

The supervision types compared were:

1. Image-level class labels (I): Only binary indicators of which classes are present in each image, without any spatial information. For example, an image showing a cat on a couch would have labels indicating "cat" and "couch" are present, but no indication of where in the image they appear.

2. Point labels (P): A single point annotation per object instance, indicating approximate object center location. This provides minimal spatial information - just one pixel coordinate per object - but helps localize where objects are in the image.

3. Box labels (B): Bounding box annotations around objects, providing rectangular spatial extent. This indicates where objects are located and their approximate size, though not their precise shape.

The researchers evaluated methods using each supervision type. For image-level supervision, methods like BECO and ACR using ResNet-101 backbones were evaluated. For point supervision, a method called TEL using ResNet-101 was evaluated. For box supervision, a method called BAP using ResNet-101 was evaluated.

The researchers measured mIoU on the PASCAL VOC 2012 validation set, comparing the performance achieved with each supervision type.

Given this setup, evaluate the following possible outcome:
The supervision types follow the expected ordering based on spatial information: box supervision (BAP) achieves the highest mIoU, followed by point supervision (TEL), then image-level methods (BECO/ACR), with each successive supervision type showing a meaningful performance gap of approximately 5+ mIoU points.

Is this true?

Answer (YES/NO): NO